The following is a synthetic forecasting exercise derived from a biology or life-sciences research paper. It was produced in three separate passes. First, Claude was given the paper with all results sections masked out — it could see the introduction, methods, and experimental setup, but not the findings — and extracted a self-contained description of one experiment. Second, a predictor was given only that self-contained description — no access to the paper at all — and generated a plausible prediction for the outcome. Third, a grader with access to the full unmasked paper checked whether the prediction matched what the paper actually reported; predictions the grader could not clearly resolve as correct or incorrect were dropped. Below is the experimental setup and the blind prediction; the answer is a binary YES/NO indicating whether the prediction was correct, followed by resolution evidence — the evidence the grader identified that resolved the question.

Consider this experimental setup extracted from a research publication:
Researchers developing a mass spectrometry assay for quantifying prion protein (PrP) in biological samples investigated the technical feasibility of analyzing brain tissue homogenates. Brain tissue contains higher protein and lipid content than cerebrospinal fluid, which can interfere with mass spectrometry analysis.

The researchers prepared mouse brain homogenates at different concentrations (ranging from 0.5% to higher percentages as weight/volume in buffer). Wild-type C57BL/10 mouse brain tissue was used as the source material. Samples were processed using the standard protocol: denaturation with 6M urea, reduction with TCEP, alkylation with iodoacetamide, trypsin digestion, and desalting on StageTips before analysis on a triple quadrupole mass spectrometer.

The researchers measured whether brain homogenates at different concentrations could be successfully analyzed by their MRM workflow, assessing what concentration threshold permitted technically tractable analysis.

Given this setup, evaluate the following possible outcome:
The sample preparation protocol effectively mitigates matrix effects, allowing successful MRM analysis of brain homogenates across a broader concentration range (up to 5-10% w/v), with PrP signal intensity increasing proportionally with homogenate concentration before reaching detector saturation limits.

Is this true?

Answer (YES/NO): NO